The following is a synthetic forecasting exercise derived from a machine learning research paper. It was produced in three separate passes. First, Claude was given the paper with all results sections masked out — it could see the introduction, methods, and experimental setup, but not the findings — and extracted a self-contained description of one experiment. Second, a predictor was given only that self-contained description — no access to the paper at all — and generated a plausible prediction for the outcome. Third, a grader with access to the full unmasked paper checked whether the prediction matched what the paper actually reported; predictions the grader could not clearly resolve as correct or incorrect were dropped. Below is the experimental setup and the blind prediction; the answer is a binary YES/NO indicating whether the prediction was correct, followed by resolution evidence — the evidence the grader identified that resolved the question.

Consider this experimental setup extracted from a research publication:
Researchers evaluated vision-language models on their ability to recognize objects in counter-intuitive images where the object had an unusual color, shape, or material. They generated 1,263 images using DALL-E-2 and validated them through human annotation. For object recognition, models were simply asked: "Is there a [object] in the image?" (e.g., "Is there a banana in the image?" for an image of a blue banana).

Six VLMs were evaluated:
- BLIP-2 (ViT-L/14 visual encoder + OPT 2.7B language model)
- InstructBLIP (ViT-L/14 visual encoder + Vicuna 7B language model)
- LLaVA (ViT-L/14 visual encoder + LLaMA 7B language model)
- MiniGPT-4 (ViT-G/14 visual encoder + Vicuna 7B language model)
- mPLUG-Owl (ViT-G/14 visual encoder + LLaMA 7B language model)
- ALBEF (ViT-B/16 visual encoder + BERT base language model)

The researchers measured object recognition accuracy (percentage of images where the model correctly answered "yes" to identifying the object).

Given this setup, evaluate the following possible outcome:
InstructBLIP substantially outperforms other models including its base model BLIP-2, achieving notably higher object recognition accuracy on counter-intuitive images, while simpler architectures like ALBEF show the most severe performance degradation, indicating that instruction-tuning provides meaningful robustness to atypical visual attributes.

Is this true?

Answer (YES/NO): NO